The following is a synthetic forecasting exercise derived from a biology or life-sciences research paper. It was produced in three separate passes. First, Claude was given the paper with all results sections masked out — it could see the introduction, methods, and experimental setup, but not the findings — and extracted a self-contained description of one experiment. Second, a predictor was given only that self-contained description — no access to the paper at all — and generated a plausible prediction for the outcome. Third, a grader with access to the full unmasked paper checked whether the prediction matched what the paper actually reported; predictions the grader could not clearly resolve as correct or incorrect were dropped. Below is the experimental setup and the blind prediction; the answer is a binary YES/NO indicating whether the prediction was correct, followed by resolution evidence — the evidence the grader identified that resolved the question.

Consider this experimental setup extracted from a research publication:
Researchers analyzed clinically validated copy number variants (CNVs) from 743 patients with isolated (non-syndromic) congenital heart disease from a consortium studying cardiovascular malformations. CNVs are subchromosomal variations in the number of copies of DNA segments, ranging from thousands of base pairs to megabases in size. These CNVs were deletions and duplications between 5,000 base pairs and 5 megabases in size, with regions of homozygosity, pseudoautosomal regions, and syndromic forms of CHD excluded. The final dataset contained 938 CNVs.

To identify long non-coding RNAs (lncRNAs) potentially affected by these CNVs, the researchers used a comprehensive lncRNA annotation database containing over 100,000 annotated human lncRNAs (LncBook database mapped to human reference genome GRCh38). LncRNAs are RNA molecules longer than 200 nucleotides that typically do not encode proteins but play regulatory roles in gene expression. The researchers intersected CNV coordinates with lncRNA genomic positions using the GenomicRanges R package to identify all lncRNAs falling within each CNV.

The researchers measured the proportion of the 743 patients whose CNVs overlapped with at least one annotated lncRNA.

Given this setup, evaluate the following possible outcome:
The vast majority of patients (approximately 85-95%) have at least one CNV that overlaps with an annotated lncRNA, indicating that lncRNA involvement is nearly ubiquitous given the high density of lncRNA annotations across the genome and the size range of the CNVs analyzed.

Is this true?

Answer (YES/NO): NO